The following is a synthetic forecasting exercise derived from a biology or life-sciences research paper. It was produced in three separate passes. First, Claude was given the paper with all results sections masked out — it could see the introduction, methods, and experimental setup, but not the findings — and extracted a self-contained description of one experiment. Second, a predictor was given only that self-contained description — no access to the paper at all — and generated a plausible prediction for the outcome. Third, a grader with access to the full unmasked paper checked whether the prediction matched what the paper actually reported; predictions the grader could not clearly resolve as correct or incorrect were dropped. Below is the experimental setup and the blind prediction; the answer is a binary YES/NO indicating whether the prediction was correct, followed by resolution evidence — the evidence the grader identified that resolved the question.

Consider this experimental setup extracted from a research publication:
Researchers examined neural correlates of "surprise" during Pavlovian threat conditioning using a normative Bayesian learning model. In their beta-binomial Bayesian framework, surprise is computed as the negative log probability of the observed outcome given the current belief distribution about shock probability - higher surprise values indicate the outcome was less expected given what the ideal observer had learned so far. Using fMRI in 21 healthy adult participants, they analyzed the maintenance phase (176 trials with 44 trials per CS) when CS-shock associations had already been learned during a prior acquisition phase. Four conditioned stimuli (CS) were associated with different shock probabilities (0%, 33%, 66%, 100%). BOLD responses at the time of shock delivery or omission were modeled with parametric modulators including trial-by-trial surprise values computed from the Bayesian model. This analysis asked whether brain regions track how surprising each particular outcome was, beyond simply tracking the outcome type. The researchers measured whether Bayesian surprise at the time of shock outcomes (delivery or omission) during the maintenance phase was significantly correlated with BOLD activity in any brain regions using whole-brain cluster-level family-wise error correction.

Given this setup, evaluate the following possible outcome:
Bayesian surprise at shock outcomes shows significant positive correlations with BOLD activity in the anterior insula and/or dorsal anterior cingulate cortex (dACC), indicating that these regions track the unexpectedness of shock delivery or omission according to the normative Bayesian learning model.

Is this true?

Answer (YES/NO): NO